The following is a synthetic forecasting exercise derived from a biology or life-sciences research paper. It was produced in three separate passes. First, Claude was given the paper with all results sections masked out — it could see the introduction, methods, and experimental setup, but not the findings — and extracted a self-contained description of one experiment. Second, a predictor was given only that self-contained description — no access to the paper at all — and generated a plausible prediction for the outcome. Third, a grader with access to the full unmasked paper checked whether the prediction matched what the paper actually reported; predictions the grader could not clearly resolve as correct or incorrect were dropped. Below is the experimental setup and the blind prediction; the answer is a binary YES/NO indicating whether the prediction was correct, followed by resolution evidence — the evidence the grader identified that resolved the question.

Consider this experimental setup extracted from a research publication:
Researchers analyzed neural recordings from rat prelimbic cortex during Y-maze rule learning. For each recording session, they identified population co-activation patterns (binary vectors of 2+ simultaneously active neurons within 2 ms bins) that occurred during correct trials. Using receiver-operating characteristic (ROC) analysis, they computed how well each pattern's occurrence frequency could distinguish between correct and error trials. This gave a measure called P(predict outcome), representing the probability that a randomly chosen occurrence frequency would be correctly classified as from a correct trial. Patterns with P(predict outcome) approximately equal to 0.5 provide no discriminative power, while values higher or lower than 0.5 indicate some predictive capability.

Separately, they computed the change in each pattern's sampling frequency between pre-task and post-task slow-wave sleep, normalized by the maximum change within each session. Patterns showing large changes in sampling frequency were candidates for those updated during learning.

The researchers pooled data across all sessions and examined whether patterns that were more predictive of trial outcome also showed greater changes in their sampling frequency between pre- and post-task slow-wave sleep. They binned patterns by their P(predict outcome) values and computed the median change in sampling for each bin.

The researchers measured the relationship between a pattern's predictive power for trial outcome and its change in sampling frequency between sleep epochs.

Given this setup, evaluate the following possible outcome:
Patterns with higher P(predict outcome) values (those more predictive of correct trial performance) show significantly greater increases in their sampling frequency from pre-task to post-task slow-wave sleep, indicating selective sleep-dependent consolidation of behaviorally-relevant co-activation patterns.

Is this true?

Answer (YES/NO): YES